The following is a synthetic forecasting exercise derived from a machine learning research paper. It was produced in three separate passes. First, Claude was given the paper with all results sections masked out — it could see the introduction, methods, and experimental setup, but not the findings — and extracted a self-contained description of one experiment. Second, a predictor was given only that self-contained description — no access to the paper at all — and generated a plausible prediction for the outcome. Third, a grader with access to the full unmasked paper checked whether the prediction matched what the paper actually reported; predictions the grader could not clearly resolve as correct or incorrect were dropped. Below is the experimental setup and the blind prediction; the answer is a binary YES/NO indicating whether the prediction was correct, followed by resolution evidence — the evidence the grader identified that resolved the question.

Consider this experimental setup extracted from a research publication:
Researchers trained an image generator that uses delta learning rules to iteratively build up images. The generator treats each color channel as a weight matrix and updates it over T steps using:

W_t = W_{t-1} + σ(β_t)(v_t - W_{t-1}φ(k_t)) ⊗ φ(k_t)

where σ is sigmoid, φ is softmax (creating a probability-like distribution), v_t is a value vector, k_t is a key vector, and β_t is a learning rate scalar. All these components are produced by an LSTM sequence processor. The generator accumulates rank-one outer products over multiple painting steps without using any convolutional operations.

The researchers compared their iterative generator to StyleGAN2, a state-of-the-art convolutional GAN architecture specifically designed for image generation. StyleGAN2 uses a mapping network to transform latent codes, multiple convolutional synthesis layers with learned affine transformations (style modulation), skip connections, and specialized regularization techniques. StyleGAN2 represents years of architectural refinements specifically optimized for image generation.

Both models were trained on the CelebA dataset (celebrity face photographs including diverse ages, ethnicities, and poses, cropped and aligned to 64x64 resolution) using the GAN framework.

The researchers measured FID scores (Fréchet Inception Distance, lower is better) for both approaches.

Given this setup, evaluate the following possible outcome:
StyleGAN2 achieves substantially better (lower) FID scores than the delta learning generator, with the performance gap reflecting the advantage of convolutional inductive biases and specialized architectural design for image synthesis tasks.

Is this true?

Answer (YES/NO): YES